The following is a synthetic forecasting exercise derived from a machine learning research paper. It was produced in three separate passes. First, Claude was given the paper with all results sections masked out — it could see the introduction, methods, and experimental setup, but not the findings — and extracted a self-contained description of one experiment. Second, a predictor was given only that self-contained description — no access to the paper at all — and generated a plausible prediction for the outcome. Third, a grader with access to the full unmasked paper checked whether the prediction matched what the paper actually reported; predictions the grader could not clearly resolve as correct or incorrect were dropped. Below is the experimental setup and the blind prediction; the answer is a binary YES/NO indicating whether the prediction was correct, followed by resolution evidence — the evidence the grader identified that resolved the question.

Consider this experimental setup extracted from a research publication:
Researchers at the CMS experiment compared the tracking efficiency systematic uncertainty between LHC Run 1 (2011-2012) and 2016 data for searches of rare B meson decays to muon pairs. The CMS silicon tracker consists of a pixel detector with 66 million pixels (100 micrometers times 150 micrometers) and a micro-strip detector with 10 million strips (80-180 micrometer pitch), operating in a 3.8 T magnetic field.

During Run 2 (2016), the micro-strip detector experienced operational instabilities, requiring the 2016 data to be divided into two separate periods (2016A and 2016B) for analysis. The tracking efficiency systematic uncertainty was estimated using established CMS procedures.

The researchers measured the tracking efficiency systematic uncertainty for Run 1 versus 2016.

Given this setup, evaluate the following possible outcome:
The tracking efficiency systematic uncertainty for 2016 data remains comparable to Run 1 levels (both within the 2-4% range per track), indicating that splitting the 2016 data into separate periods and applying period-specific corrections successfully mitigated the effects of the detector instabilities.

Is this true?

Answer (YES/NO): NO